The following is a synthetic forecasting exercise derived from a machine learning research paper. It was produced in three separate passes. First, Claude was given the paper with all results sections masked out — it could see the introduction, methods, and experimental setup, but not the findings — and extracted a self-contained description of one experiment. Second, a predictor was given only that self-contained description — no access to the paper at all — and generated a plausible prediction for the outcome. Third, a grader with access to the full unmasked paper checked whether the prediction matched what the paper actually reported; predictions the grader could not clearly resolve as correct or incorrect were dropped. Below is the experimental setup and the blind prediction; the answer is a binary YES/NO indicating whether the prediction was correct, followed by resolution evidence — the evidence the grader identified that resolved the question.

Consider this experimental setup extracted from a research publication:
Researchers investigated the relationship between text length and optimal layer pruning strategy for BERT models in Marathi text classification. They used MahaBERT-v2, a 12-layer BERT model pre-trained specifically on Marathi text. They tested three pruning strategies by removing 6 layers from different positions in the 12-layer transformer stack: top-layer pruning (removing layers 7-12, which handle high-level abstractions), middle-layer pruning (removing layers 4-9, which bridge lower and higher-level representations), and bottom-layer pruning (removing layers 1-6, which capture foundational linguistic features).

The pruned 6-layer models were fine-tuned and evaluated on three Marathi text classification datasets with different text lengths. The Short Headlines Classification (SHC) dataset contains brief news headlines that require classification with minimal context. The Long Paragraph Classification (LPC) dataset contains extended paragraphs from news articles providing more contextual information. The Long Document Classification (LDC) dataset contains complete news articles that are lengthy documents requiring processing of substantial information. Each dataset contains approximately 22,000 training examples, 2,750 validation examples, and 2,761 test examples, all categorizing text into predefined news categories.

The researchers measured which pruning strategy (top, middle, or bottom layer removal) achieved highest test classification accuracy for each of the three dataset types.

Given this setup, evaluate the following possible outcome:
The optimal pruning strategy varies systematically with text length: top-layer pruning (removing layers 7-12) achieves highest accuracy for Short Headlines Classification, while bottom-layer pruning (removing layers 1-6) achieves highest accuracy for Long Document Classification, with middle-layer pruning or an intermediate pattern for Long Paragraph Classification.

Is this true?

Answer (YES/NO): NO